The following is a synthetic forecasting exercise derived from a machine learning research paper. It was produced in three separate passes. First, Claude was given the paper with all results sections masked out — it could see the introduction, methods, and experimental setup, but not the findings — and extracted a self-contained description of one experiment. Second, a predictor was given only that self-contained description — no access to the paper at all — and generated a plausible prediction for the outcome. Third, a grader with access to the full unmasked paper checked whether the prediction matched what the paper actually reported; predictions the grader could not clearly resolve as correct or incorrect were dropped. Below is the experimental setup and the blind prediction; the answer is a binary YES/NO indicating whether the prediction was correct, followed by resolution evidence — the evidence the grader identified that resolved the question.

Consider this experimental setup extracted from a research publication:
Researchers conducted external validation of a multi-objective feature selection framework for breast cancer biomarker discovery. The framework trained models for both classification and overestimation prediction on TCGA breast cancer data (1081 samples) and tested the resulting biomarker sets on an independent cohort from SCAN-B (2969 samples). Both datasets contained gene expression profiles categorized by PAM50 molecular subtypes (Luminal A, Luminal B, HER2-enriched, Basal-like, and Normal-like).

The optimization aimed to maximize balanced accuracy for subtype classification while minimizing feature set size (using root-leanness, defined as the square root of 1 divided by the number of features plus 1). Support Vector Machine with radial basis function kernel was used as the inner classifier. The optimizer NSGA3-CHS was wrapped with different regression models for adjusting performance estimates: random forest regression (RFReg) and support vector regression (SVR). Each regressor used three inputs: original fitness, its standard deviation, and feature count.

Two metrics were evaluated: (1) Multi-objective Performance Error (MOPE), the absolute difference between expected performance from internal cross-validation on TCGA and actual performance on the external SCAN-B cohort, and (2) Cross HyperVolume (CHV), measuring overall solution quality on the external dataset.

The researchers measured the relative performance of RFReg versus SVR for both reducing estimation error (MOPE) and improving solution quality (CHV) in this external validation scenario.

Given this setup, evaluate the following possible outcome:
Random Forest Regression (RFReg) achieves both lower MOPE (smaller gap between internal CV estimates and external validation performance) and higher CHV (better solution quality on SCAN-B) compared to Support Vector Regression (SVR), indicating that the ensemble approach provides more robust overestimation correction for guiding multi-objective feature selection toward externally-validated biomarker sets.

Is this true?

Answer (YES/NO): NO